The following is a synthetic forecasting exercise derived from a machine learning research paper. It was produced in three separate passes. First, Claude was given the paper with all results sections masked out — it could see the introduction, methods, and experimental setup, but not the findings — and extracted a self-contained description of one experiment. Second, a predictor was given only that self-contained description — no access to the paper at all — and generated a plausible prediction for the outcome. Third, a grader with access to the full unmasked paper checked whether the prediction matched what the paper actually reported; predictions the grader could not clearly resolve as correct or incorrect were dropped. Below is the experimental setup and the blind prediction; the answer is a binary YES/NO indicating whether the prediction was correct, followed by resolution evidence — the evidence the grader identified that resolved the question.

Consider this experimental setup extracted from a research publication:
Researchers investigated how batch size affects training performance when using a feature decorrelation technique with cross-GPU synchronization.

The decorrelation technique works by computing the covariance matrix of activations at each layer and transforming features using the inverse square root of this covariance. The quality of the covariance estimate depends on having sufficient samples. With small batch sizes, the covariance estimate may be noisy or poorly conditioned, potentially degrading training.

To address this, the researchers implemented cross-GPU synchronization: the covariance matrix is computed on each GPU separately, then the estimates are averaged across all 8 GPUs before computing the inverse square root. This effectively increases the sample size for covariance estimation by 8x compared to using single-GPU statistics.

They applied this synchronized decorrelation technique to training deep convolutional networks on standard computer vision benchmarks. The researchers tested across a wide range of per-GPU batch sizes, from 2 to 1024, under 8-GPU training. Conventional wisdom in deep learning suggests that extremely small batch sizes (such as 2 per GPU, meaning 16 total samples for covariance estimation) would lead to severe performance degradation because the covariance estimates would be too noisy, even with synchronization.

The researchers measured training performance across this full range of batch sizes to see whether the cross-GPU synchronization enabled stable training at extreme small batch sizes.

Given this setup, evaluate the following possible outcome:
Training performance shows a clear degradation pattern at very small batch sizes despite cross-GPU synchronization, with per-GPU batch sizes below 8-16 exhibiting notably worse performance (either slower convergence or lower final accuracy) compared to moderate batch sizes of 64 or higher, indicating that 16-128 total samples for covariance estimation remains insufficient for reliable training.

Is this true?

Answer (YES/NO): NO